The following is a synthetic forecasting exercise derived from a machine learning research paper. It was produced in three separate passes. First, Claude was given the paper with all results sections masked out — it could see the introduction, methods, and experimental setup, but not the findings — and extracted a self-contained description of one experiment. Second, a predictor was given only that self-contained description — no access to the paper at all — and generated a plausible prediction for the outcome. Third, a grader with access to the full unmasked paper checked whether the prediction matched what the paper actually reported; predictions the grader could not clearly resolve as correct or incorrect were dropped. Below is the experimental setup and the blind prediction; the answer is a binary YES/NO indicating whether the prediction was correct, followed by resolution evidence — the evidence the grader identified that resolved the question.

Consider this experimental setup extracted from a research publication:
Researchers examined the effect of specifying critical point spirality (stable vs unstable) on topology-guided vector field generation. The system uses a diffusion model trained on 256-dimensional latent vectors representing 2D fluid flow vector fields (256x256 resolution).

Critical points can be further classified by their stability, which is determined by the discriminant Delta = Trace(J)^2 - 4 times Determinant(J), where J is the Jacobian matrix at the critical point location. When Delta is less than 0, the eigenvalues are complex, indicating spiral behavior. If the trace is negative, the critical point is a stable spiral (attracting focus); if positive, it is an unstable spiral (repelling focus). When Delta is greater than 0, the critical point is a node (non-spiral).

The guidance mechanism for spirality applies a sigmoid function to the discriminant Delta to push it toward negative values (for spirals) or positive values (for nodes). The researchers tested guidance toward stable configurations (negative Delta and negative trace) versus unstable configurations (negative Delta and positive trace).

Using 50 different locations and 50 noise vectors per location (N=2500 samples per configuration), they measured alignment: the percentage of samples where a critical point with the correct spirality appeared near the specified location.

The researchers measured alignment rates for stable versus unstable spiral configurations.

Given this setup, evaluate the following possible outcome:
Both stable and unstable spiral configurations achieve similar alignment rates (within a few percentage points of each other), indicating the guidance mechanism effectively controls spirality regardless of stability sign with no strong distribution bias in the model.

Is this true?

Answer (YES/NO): NO